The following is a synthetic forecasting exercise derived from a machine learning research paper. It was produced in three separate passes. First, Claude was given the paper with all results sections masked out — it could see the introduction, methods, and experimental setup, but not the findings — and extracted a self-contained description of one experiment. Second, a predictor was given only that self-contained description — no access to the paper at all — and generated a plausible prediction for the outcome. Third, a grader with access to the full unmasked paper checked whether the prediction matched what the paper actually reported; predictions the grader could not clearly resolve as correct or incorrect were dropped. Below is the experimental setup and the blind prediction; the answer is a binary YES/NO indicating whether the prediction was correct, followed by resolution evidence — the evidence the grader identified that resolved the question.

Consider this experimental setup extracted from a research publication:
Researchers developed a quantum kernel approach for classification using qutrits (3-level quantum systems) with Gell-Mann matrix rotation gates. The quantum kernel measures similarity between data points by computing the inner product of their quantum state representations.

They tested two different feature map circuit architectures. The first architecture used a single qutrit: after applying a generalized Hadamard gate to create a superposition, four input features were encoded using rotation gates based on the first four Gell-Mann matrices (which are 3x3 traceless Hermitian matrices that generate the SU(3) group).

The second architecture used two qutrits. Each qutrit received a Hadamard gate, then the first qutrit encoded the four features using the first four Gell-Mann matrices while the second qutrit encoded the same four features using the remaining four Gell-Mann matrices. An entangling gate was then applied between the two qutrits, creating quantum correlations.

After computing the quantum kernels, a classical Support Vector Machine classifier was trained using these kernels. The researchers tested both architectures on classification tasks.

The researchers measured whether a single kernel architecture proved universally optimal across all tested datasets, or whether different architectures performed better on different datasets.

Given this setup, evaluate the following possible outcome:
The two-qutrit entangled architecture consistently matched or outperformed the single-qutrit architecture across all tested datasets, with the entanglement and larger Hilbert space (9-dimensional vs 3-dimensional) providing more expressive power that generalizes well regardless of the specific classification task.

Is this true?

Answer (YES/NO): NO